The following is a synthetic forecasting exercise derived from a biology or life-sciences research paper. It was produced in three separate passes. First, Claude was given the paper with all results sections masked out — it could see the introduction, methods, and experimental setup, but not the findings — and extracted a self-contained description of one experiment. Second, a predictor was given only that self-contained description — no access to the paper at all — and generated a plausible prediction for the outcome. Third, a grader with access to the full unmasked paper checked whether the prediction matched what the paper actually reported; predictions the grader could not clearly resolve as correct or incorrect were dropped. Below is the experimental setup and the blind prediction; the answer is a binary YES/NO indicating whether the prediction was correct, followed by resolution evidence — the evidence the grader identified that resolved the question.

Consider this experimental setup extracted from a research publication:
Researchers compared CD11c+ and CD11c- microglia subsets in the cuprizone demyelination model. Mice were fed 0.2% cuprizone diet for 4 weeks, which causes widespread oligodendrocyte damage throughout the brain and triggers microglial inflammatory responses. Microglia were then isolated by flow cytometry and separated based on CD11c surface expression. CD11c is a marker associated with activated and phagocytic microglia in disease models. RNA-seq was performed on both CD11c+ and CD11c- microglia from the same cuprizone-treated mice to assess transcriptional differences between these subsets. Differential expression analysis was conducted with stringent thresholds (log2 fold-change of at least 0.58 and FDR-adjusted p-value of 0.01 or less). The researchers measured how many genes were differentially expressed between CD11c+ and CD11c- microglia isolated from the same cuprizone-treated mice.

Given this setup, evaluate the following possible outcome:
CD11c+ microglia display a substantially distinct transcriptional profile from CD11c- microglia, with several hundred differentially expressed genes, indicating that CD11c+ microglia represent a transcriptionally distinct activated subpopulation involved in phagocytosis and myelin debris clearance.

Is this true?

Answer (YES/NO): NO